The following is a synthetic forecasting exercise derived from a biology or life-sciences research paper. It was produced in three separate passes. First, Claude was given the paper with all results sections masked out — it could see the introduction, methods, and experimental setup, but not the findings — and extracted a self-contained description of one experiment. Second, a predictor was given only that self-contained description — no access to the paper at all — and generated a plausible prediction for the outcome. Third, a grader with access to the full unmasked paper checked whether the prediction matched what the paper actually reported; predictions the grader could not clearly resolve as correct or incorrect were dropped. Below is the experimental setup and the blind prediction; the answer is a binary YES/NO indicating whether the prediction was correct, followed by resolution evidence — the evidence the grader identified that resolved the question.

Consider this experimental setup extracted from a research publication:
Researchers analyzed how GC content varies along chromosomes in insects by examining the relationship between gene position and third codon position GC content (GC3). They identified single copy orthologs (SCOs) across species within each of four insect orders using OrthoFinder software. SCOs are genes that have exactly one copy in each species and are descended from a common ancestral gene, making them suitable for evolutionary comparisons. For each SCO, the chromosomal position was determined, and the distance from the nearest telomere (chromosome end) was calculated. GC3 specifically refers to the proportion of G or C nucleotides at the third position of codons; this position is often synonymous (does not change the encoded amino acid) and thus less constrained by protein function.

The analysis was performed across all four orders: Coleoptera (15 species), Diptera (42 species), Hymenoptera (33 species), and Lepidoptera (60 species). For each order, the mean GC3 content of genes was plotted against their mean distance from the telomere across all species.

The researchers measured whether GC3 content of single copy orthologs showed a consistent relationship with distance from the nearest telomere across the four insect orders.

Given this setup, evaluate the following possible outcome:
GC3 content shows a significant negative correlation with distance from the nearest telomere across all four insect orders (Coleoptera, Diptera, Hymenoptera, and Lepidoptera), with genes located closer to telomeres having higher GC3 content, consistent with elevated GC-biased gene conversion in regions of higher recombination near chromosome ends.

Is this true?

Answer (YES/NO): NO